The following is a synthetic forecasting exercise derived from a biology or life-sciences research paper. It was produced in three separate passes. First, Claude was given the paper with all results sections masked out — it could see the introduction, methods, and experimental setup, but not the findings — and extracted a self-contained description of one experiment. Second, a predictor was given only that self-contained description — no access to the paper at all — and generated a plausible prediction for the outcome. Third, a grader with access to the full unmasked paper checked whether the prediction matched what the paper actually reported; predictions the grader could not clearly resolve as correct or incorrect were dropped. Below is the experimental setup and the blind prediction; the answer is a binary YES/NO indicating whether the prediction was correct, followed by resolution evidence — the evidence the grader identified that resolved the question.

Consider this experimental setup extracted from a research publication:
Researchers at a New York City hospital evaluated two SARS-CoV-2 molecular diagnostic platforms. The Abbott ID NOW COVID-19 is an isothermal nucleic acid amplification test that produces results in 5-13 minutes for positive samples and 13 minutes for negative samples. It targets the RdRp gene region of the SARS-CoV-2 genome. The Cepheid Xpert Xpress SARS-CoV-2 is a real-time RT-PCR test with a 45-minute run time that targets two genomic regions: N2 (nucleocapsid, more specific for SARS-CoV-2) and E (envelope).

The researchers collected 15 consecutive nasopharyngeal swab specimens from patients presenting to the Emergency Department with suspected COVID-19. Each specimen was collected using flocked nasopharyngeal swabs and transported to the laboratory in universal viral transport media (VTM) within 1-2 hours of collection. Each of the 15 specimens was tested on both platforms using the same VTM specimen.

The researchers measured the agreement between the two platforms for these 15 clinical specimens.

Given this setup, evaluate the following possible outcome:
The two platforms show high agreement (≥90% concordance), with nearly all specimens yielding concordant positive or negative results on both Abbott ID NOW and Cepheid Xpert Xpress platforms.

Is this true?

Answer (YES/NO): NO